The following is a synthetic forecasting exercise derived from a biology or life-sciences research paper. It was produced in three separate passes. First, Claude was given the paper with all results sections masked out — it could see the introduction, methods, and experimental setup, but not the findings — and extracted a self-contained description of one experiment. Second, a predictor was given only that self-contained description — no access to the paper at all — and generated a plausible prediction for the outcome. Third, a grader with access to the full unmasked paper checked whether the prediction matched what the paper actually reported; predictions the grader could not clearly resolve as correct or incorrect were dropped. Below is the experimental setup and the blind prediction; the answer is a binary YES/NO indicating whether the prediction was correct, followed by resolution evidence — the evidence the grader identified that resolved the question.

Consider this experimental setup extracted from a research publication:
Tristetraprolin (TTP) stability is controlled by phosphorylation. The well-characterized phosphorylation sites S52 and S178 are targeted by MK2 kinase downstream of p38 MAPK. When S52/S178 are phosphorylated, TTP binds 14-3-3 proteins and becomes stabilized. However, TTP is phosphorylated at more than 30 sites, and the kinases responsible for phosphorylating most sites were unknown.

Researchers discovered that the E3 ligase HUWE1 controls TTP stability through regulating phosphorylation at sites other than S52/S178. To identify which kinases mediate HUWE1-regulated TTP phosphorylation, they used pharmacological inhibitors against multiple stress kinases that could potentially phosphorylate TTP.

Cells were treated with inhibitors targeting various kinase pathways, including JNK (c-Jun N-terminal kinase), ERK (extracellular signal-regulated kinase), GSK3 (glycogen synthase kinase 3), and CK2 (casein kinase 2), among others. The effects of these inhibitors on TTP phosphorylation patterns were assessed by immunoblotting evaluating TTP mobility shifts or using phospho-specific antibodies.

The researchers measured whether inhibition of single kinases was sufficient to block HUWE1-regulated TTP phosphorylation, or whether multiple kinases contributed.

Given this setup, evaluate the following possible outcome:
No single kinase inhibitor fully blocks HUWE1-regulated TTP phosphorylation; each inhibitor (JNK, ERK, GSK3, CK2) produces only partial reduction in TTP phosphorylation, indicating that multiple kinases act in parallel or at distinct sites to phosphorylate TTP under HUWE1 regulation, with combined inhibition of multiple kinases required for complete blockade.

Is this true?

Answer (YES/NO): YES